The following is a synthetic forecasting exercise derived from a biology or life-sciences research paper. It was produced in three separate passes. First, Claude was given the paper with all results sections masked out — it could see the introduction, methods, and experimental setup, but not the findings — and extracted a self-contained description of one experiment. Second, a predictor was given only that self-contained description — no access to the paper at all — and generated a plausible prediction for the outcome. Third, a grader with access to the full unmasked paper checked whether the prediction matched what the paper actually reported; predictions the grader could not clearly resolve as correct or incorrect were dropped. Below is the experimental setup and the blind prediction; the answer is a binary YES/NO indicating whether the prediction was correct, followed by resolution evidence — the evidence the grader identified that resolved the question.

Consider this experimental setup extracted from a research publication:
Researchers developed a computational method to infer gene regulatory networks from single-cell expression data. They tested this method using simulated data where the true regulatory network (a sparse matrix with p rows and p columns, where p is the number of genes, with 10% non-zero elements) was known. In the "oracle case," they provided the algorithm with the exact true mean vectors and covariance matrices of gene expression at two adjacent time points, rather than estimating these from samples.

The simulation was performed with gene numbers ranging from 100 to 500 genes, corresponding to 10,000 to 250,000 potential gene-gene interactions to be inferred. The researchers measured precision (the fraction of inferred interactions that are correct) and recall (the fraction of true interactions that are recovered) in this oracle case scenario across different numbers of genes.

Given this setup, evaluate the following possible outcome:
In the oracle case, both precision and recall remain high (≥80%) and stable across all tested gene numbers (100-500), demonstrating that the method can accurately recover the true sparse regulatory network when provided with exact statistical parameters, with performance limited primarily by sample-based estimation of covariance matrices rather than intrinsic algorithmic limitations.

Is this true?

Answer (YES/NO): YES